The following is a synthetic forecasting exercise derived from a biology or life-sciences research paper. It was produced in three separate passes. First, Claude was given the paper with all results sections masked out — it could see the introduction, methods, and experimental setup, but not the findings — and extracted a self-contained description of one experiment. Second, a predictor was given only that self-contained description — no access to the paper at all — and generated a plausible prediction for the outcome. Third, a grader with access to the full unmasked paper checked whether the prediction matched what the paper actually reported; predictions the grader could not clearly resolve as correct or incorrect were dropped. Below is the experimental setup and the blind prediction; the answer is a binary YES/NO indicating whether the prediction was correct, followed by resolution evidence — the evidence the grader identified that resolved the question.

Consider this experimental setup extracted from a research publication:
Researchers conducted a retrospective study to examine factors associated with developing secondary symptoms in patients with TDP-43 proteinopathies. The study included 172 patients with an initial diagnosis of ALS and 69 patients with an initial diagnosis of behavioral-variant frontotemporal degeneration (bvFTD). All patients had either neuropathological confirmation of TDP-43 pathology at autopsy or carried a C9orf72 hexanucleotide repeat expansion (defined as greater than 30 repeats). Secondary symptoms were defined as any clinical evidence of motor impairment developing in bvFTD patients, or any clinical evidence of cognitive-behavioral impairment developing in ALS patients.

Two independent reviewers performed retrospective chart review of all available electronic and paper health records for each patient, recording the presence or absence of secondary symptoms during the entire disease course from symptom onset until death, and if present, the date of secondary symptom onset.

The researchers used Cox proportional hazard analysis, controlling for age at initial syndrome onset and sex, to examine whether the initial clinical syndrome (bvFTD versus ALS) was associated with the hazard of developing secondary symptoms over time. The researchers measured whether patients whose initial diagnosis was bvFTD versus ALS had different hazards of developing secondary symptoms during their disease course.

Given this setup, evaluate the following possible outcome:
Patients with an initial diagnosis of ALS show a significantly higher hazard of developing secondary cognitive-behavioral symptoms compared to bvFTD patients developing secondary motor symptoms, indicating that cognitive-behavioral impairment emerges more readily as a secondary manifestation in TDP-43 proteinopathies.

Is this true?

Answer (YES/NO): NO